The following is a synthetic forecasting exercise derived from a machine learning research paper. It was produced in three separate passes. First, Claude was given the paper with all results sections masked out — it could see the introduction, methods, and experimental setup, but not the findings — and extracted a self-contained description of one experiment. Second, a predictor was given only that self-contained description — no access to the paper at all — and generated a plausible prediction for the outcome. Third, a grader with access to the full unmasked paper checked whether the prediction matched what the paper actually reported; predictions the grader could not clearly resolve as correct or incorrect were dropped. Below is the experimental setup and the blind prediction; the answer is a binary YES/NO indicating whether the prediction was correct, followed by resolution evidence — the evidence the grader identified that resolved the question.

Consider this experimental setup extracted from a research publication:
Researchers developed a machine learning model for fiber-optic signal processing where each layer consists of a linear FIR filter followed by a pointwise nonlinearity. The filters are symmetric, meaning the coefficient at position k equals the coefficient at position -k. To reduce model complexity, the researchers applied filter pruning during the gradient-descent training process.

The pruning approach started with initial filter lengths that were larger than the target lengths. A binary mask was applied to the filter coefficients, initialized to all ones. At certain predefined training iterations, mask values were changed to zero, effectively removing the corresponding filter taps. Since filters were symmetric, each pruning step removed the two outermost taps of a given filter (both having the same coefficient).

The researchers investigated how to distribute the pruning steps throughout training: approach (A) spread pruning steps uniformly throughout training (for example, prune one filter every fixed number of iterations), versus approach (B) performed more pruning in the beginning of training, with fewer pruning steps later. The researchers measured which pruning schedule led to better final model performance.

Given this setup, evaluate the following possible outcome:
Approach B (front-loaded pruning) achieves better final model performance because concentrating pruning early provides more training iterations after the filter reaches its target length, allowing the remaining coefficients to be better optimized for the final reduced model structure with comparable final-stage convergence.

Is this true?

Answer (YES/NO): YES